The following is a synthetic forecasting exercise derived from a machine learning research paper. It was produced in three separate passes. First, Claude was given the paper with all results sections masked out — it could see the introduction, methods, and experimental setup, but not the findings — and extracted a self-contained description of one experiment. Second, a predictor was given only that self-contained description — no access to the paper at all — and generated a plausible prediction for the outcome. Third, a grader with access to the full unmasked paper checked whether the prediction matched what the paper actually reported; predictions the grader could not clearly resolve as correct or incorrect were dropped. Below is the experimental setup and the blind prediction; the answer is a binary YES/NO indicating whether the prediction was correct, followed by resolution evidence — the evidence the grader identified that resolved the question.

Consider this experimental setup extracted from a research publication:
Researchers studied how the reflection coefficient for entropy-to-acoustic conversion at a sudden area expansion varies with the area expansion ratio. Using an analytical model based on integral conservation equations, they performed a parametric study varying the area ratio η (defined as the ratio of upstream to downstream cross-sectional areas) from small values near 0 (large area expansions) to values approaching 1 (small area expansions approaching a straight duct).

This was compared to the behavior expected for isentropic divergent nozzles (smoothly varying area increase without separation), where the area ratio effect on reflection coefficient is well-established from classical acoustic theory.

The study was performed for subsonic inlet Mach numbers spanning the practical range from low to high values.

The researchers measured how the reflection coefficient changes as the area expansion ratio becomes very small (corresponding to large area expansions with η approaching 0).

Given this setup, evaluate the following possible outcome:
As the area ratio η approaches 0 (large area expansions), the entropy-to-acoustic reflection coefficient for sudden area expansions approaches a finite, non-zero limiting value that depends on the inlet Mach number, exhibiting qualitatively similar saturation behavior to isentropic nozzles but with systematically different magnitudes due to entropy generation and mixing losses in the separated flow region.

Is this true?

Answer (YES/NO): NO